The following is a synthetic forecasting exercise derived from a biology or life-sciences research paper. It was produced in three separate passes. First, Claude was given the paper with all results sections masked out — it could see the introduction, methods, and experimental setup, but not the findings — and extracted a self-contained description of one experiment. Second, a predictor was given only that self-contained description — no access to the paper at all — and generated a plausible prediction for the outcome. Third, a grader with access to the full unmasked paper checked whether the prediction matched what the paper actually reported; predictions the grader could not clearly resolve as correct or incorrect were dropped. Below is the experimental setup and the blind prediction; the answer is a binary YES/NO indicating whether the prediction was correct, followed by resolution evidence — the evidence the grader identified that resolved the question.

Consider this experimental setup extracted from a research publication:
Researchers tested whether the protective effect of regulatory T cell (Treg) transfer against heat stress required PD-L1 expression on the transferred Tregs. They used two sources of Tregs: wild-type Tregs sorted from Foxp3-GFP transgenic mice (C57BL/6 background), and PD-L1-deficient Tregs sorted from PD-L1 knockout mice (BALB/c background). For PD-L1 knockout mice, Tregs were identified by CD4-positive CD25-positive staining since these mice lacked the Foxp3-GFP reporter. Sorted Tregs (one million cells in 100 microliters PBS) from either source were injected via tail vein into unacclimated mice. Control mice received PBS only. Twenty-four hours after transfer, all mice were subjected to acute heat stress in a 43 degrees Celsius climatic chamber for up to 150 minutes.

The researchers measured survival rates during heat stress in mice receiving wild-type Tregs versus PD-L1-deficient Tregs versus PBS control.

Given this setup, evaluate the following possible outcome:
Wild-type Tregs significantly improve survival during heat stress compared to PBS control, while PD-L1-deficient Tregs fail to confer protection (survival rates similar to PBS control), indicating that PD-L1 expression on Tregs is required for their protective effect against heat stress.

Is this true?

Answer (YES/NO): YES